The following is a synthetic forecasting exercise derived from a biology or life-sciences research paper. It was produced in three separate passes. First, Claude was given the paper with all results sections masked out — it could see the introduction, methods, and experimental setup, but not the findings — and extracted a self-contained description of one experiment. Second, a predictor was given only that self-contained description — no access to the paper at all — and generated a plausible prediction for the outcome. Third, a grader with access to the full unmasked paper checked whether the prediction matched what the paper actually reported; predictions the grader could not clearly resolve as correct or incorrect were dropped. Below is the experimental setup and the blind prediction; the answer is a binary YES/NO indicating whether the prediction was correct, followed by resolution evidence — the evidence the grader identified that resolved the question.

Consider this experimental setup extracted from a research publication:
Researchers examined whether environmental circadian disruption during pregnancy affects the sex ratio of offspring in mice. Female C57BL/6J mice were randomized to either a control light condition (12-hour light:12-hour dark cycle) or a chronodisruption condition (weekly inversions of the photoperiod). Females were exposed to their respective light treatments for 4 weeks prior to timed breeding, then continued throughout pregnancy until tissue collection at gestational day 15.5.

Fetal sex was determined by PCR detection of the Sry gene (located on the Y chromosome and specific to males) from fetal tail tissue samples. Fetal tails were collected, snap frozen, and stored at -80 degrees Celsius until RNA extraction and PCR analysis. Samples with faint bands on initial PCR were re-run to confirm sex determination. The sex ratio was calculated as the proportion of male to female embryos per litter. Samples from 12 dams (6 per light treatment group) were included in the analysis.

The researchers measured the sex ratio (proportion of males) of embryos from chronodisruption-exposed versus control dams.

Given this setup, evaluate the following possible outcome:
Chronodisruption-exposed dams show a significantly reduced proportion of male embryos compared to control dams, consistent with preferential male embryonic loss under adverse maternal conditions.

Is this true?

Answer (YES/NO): NO